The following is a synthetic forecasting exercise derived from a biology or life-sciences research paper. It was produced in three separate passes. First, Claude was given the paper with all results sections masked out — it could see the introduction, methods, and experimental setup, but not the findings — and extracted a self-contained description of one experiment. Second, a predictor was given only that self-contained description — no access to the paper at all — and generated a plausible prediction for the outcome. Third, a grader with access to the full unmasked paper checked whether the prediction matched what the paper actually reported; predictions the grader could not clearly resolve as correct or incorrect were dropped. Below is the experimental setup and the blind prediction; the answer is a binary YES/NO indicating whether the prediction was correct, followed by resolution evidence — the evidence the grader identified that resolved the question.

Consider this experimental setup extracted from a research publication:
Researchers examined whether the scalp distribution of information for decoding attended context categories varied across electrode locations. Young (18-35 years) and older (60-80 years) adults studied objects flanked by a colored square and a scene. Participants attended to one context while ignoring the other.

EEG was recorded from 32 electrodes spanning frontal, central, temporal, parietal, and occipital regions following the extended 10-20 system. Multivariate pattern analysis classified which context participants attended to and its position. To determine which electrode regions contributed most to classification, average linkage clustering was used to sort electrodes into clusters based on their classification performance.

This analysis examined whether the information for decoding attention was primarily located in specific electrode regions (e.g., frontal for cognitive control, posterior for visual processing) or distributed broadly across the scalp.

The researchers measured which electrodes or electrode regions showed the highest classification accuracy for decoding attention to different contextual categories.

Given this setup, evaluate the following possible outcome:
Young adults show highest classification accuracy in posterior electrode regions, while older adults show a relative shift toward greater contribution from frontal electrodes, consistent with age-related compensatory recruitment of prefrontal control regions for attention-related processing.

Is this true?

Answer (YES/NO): NO